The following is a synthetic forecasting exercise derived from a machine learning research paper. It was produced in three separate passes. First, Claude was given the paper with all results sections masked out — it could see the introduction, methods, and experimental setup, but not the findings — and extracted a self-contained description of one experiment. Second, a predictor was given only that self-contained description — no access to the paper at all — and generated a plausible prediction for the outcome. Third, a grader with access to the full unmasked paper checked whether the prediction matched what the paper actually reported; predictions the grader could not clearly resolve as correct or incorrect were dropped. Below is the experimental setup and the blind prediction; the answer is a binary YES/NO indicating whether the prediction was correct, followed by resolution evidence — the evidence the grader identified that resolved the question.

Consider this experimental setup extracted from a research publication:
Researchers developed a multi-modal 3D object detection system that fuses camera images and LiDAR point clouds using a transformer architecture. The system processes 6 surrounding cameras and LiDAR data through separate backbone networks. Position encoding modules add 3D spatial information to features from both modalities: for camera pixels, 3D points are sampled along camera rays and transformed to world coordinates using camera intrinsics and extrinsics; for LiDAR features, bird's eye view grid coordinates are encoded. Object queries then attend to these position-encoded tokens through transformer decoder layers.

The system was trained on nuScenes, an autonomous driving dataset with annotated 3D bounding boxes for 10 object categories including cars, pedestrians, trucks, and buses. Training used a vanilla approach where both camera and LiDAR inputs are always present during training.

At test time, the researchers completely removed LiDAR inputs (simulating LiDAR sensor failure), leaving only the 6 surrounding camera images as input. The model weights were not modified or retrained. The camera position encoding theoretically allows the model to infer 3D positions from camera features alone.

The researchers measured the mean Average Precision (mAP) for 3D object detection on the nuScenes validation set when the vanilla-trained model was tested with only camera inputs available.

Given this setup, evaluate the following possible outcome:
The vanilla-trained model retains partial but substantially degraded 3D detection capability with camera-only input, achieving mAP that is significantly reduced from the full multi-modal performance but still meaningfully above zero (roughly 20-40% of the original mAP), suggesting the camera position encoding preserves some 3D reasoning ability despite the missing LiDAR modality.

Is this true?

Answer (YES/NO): NO